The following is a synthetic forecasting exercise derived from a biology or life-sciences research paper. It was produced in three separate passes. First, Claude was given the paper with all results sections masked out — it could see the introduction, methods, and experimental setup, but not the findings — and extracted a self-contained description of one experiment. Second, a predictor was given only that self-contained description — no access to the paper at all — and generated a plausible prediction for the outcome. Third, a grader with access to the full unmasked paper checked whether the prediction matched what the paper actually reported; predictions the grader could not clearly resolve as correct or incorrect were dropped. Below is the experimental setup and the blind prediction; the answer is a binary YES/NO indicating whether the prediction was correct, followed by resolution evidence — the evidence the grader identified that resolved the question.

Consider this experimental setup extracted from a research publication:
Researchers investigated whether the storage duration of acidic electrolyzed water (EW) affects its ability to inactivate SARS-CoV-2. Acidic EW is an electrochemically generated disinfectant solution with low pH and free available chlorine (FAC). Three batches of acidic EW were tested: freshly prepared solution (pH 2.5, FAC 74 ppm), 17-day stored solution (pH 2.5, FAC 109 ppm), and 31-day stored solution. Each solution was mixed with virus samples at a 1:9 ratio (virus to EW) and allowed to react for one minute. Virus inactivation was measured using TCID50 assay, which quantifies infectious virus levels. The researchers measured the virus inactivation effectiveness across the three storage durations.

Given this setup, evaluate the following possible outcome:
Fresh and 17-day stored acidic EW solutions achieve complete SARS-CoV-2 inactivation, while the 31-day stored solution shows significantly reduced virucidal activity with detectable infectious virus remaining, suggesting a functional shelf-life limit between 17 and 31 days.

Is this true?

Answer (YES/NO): NO